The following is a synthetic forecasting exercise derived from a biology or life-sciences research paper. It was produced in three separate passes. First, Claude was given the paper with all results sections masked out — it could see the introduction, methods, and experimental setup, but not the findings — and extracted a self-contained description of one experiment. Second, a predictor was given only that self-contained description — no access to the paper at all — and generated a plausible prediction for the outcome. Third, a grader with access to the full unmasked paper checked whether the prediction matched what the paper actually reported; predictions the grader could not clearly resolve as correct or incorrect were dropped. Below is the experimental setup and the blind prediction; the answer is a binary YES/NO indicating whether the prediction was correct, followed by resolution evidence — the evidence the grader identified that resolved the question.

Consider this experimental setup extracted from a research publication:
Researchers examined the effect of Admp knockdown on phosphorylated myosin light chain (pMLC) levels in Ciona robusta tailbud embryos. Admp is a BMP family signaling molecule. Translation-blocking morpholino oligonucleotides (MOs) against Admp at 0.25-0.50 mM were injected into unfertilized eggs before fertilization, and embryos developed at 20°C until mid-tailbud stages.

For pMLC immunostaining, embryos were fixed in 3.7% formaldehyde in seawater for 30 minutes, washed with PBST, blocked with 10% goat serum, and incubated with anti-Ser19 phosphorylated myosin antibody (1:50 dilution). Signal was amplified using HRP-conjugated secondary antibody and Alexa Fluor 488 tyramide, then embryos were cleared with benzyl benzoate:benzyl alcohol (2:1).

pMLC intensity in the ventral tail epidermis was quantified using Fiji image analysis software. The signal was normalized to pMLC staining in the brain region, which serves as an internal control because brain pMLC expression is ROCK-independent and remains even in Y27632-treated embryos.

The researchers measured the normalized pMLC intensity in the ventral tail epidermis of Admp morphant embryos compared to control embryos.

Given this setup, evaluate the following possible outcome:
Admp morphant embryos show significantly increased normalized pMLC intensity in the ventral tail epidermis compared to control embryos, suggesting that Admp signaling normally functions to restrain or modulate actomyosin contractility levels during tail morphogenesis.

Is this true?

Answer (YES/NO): NO